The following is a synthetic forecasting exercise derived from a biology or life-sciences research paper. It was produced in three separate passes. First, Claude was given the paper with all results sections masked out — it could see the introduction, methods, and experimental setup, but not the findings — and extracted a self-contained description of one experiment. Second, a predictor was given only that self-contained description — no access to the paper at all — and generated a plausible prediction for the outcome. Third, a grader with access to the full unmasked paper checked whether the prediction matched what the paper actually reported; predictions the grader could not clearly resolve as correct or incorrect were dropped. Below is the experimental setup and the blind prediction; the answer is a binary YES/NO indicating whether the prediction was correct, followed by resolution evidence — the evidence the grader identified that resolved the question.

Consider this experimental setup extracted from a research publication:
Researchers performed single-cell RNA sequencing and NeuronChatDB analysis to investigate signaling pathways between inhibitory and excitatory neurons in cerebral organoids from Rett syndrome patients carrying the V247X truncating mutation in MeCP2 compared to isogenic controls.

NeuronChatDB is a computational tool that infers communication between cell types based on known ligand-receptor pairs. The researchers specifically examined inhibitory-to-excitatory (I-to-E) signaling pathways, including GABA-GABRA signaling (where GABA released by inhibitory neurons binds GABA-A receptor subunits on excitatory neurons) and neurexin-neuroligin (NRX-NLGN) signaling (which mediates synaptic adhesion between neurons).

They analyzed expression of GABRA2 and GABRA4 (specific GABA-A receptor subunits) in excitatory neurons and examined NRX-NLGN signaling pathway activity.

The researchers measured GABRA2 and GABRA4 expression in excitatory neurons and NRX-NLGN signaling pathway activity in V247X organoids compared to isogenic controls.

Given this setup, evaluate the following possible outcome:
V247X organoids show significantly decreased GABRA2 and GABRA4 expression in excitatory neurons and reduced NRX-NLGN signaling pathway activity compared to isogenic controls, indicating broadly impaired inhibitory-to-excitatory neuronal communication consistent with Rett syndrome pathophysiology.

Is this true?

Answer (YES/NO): YES